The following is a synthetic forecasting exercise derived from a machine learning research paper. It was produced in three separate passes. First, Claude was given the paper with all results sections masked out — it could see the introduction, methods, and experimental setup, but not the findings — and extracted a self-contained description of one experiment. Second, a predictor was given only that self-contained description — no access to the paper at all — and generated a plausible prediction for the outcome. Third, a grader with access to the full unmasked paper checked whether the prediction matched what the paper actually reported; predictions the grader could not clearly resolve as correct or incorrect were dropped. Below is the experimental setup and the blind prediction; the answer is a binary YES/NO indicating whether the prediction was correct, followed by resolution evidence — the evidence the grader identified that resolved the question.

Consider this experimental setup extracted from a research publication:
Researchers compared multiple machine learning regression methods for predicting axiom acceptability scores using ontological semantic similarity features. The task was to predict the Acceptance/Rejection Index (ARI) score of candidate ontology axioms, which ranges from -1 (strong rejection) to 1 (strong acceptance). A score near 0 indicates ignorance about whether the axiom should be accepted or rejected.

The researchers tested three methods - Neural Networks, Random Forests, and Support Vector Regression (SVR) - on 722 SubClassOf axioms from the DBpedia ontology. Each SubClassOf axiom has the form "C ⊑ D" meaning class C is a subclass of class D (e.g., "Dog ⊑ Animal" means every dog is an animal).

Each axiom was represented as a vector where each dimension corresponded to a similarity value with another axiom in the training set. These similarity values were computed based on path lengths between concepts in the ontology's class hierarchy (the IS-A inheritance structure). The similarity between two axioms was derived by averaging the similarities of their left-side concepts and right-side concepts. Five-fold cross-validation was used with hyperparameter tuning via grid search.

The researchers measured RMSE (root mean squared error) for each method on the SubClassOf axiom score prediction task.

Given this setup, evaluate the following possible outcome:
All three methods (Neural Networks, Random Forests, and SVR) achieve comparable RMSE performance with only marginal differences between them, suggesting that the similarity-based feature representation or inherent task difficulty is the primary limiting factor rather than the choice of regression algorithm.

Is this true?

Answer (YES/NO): NO